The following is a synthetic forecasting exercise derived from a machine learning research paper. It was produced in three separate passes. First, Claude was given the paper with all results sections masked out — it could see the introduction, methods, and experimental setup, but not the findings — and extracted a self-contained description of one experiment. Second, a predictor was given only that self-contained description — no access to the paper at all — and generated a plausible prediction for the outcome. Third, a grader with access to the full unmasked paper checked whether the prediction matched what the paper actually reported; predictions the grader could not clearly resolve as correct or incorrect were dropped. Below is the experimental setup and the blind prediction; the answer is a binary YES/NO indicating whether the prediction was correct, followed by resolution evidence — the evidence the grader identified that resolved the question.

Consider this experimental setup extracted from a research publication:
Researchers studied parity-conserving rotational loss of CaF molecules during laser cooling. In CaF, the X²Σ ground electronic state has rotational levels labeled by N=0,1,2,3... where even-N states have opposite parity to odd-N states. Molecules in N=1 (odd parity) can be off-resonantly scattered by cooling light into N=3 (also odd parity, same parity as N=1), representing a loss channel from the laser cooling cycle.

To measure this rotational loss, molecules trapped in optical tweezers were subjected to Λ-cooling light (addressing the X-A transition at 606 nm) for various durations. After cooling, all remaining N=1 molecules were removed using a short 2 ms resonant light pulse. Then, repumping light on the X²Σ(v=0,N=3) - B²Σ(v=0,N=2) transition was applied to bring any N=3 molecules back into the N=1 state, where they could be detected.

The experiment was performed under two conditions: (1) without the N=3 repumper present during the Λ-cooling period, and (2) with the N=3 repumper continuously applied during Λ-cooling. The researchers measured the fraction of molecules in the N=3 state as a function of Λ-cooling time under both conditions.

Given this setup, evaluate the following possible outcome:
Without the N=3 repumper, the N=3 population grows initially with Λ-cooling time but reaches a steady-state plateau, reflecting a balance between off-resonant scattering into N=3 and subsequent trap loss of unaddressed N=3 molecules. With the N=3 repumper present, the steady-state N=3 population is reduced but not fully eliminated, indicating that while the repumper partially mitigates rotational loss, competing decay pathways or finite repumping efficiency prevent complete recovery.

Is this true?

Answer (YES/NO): NO